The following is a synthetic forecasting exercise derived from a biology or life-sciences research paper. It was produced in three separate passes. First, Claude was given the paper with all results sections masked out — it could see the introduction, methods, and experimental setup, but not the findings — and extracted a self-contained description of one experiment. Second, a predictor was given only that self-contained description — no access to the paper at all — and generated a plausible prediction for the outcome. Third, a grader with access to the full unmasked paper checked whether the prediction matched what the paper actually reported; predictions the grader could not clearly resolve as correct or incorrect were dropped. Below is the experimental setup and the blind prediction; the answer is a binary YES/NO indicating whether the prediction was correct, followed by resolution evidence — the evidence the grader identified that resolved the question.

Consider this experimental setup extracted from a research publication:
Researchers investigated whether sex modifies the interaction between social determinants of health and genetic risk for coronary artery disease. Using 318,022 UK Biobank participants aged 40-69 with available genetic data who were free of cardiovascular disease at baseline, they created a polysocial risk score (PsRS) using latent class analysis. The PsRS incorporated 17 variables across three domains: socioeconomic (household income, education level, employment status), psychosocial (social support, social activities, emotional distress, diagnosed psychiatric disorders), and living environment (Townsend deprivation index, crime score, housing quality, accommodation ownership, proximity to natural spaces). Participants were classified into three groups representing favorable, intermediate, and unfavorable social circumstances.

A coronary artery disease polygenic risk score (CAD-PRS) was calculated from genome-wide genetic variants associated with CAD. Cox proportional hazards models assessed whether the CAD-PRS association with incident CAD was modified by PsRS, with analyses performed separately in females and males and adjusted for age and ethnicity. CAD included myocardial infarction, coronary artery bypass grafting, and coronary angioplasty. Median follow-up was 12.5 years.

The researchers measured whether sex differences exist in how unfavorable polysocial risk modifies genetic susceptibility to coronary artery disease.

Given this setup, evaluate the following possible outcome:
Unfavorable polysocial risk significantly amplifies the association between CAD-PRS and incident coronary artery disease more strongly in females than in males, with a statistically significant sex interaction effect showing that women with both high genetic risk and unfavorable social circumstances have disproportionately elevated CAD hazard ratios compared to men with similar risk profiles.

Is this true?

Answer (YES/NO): NO